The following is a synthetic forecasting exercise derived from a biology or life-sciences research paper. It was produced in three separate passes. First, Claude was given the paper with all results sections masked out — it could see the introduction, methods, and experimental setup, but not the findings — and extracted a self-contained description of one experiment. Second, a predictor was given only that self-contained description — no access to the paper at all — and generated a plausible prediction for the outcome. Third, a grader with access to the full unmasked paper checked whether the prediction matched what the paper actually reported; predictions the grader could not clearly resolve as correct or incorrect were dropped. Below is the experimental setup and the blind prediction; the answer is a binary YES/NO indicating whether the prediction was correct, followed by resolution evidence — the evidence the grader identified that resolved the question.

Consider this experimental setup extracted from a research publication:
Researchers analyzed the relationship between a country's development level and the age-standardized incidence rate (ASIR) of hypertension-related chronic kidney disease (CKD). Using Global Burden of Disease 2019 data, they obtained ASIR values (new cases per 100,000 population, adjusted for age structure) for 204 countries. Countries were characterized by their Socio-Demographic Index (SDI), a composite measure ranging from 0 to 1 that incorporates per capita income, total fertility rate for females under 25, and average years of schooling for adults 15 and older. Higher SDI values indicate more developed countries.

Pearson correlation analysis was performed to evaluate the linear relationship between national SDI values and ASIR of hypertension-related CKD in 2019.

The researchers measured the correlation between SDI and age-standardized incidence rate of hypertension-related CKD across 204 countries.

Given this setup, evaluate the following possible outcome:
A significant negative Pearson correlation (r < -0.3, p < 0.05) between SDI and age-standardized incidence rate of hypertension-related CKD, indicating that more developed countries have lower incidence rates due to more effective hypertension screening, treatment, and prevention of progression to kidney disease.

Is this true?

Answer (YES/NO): NO